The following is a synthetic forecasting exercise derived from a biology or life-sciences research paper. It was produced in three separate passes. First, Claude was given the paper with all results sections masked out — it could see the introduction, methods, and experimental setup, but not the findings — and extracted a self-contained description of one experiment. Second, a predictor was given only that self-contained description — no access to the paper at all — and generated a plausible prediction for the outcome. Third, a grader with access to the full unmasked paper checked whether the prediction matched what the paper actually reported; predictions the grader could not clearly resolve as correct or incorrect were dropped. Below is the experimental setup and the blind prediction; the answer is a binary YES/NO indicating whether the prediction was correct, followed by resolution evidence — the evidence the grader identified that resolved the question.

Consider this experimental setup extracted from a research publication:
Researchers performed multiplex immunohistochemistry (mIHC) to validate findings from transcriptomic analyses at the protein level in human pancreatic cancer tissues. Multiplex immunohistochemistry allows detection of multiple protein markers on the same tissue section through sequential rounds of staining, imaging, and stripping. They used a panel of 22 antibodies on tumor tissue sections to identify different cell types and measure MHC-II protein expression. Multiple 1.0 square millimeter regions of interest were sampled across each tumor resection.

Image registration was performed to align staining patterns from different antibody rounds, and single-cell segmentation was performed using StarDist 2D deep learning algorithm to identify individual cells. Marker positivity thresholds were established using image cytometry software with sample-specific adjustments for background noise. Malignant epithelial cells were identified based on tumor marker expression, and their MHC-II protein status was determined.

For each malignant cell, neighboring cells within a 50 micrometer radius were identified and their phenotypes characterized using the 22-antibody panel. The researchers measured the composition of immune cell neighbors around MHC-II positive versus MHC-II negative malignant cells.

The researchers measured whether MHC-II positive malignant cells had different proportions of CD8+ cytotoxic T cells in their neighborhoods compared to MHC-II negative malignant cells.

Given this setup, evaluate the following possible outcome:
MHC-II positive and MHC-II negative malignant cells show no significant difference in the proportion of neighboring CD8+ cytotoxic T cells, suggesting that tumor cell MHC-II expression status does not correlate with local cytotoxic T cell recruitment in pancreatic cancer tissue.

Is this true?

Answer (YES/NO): NO